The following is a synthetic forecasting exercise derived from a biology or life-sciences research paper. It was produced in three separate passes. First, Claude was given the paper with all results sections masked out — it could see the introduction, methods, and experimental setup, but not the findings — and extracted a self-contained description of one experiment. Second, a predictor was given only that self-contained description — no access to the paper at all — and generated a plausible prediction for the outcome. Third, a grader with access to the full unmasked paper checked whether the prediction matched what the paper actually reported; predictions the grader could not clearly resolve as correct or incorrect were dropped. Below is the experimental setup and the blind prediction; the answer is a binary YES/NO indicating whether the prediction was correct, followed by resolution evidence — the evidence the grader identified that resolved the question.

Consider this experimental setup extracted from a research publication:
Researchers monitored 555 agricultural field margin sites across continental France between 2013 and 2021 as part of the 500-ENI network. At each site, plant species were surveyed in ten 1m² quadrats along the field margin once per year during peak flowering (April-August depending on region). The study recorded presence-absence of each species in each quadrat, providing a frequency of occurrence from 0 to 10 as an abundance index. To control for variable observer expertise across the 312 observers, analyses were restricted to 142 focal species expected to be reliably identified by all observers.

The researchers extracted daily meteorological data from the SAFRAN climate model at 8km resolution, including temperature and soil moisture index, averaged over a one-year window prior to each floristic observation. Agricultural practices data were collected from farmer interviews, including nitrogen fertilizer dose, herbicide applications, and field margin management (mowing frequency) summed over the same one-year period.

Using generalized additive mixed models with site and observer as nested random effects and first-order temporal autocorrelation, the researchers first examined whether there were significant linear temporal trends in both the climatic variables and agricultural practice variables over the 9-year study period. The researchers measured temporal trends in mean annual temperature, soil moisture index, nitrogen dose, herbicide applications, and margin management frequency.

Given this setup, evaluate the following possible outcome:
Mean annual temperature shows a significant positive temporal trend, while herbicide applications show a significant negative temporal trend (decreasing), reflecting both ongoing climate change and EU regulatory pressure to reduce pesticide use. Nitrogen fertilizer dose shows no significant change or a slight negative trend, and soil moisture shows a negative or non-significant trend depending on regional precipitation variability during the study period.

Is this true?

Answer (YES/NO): NO